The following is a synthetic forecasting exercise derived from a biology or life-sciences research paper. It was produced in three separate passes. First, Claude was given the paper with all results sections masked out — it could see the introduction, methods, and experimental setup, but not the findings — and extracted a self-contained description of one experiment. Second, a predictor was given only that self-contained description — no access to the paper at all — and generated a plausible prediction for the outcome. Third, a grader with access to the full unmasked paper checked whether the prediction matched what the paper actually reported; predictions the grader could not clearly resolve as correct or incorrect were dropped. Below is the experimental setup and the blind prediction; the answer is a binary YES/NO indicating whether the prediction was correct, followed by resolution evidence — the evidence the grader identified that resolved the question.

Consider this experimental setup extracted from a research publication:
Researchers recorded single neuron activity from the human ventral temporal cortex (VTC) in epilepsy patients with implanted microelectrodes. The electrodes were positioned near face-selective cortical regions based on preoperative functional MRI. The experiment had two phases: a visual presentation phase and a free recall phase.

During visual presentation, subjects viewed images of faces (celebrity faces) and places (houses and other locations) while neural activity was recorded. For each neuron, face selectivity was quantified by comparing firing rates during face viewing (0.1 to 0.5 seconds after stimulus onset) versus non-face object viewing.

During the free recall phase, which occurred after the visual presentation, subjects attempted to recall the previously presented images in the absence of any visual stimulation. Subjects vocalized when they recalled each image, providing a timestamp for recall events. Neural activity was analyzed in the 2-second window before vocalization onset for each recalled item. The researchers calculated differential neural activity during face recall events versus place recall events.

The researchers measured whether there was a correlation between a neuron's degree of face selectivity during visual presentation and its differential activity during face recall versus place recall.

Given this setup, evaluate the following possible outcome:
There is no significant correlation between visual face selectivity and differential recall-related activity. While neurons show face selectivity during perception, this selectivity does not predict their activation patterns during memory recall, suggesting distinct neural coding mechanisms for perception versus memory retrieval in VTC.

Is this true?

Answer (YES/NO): NO